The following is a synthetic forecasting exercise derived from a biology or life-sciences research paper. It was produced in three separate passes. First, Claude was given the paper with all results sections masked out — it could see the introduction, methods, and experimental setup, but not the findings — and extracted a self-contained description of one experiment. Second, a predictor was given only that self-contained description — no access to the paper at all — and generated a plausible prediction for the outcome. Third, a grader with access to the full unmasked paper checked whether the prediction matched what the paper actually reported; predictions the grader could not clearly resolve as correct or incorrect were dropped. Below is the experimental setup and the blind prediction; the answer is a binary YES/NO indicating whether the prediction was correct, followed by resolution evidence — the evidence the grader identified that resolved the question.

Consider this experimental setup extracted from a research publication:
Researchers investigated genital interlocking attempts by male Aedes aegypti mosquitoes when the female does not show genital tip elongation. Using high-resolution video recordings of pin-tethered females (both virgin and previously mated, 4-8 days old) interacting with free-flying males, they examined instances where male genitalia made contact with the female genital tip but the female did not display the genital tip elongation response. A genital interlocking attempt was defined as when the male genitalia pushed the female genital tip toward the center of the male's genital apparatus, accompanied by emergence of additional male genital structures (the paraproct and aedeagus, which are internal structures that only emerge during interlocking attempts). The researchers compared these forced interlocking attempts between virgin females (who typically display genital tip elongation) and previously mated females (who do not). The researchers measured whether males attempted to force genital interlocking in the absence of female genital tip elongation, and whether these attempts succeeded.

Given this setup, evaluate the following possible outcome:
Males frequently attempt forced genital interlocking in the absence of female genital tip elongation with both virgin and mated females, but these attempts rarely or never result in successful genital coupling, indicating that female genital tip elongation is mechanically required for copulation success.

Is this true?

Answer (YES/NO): NO